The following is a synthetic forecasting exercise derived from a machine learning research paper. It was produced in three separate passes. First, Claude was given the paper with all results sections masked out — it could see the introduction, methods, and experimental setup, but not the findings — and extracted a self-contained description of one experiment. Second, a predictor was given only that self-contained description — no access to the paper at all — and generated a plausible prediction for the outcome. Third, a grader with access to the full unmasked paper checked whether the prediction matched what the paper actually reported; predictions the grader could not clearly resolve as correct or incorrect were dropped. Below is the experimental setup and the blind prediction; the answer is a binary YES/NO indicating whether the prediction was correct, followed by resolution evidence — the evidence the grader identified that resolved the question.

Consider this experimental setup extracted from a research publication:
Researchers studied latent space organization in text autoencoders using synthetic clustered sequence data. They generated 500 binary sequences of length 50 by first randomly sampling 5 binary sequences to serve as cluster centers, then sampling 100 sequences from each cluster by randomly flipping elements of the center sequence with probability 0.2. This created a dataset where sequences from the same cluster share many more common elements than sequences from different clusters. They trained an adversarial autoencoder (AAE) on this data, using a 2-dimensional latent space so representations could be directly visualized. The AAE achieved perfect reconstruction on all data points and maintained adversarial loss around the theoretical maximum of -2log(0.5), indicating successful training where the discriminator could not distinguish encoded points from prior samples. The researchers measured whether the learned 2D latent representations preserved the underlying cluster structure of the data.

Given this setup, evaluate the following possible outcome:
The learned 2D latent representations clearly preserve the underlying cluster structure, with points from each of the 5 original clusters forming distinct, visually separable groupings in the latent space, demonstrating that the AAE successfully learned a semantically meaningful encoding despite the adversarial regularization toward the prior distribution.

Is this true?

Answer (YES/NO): NO